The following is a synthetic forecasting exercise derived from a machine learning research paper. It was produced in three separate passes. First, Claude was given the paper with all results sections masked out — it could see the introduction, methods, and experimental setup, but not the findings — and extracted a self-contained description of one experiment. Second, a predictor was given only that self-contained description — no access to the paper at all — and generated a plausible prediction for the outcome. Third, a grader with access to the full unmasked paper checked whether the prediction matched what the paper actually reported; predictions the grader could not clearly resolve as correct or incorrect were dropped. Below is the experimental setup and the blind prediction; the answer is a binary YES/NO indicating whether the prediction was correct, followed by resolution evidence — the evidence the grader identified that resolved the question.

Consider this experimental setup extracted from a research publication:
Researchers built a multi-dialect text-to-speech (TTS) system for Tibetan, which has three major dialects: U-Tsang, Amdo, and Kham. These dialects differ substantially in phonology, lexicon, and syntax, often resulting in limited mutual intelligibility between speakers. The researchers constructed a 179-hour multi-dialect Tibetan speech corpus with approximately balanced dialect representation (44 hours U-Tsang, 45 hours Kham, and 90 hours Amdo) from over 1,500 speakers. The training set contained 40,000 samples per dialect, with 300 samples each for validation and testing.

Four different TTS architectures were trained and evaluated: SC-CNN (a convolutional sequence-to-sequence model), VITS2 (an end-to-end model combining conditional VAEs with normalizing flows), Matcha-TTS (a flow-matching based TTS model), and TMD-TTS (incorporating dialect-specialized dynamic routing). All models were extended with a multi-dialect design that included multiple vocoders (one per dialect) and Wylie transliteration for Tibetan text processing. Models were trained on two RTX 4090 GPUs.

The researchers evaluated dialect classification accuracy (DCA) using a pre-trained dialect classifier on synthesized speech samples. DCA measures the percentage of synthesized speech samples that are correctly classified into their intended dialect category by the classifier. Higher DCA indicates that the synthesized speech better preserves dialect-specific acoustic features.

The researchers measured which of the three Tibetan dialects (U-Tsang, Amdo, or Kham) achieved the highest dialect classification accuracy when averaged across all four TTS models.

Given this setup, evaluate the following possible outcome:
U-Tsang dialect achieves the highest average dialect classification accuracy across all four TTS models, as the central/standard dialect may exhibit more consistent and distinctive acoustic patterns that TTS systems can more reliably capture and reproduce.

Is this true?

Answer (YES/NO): NO